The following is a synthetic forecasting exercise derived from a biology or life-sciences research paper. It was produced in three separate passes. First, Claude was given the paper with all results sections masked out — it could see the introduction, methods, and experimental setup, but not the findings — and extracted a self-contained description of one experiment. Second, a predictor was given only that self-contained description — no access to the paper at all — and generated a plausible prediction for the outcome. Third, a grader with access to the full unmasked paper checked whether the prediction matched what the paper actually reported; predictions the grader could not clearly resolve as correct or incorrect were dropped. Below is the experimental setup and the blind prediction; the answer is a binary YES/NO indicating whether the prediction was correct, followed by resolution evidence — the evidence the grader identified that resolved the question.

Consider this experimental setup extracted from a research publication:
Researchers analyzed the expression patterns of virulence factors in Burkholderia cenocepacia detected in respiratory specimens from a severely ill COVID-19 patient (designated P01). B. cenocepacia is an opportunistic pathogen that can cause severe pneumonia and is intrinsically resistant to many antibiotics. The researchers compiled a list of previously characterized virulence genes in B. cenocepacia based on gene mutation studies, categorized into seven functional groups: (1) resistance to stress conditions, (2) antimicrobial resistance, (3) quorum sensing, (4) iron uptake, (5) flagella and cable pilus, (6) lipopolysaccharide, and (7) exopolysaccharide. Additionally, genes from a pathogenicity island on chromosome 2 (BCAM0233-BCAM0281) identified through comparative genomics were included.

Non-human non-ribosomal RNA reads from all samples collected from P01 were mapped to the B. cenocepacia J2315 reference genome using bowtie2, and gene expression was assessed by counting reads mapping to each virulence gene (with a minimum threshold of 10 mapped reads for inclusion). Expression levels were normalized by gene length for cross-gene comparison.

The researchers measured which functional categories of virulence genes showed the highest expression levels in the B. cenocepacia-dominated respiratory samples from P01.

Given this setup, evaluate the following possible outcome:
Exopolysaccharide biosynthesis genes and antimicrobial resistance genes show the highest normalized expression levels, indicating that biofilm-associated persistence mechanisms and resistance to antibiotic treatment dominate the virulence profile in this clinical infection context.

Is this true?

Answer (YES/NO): NO